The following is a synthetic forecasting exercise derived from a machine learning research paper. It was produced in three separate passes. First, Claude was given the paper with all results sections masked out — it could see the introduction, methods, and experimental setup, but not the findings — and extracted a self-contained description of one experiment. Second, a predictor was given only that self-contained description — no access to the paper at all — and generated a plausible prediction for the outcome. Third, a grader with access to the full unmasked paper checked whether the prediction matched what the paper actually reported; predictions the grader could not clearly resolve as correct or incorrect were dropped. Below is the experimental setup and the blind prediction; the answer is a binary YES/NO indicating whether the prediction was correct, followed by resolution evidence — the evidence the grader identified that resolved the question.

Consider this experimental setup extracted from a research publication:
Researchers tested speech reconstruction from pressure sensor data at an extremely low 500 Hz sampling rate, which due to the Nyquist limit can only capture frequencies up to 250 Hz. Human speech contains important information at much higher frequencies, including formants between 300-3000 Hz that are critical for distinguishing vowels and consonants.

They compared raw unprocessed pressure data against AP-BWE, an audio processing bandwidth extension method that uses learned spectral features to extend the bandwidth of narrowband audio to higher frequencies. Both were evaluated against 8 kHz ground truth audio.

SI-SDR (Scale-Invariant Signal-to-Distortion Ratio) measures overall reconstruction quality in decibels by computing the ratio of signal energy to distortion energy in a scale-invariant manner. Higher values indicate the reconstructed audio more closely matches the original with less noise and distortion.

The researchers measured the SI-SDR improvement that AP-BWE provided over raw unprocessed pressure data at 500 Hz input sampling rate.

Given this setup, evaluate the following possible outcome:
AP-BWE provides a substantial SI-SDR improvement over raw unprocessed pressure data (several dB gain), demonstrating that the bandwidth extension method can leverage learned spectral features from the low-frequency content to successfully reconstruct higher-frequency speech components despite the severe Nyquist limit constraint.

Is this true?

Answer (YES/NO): YES